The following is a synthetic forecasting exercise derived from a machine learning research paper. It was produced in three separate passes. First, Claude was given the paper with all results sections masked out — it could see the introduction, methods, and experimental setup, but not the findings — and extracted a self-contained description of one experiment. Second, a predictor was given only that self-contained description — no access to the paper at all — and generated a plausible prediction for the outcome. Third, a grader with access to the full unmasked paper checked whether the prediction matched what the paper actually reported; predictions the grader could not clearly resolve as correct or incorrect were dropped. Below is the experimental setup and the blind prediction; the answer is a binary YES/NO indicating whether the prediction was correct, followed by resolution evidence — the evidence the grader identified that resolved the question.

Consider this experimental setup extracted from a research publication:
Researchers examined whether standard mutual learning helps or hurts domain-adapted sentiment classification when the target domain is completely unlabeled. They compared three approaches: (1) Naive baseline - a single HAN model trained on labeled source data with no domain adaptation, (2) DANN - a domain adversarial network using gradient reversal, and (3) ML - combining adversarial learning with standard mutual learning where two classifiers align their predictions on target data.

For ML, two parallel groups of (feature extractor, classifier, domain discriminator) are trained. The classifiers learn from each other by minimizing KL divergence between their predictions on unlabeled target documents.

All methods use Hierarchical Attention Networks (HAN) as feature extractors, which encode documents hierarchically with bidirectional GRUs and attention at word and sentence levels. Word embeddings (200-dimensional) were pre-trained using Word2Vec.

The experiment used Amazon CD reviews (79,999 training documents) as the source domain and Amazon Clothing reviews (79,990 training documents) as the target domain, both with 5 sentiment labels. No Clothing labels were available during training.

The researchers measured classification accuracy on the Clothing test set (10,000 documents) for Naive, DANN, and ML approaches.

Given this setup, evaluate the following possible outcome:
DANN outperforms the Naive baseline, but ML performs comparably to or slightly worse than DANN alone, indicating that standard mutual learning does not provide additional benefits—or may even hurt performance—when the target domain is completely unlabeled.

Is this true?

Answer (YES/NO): NO